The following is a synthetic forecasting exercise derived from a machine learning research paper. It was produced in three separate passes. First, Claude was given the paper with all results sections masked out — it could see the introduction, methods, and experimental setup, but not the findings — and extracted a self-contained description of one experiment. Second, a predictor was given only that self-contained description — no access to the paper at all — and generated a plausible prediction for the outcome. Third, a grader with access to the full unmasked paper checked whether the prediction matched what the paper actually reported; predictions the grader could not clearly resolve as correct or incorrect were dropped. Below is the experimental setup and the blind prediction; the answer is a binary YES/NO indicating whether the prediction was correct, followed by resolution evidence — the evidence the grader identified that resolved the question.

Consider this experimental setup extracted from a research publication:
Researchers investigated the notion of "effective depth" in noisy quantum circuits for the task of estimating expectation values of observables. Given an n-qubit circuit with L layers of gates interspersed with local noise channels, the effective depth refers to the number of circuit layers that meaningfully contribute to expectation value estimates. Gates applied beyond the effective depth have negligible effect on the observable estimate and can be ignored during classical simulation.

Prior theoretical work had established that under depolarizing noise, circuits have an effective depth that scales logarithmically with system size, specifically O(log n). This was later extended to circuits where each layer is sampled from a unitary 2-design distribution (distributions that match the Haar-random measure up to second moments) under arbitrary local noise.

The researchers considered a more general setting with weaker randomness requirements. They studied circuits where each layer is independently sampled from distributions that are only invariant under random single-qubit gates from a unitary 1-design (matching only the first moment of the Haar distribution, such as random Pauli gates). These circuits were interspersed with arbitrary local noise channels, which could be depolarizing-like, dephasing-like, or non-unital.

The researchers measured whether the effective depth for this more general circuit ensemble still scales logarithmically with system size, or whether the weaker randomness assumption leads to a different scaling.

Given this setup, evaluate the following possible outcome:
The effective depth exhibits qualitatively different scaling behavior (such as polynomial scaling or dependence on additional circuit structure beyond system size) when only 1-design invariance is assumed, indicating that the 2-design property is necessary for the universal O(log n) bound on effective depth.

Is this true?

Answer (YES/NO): NO